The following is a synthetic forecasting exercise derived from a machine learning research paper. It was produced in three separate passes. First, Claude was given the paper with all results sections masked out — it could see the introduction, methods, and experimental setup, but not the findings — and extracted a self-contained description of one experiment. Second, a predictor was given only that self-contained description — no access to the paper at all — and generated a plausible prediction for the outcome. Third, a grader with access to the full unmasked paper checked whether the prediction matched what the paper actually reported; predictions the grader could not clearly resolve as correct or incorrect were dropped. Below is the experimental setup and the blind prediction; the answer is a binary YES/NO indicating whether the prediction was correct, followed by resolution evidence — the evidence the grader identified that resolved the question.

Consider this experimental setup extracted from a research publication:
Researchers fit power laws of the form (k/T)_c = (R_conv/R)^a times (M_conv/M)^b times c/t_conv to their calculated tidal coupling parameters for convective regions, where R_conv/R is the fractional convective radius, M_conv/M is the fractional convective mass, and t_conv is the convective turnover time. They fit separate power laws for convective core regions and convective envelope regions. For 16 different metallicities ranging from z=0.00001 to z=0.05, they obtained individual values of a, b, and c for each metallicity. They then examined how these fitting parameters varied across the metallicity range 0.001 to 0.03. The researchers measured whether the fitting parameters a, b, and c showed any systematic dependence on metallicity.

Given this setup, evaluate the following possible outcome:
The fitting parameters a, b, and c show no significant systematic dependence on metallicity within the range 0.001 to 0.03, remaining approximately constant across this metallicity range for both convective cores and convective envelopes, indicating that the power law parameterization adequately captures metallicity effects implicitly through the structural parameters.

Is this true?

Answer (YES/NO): NO